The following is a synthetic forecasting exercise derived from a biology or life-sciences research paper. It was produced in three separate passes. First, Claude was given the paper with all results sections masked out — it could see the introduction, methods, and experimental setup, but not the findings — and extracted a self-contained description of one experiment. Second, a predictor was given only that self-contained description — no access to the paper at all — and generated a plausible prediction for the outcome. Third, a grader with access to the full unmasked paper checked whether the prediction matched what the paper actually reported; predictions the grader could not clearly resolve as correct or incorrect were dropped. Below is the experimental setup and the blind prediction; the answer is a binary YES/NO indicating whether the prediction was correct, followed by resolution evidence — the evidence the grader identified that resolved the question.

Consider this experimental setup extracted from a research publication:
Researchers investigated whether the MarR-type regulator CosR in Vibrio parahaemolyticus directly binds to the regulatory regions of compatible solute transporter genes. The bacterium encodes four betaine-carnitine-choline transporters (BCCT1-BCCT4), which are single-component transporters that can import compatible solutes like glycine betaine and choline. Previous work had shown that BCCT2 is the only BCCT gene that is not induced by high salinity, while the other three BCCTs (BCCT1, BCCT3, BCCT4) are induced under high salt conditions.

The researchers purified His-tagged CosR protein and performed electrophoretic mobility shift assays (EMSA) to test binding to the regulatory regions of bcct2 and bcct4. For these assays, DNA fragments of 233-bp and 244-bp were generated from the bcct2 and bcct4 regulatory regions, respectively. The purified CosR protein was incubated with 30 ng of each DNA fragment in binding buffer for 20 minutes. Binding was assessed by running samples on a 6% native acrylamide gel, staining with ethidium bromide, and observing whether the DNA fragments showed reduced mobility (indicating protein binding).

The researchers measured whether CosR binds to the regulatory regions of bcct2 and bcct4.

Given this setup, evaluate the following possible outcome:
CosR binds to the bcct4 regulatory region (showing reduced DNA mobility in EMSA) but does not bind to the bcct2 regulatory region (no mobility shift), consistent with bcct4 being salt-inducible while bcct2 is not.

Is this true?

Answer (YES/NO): NO